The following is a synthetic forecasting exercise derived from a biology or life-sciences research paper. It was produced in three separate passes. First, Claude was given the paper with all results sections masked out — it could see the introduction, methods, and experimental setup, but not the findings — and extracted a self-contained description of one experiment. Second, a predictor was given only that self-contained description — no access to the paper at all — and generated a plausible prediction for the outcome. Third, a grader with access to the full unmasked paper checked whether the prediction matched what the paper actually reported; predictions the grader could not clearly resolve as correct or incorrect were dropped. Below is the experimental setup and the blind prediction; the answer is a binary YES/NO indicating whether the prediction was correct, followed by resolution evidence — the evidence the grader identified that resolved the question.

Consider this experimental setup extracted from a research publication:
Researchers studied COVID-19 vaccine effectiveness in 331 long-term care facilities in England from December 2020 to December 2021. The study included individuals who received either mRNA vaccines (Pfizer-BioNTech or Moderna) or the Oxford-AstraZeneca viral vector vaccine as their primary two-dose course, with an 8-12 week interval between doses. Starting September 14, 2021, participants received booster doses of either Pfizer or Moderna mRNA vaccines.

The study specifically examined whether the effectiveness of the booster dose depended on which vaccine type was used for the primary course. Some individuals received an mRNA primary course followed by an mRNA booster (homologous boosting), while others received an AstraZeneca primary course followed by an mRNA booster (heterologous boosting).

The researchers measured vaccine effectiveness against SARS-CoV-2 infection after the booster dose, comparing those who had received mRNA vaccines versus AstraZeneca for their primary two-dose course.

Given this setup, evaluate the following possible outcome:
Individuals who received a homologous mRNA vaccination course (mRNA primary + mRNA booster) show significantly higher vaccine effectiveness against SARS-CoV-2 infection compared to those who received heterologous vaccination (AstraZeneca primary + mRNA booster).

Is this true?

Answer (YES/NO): NO